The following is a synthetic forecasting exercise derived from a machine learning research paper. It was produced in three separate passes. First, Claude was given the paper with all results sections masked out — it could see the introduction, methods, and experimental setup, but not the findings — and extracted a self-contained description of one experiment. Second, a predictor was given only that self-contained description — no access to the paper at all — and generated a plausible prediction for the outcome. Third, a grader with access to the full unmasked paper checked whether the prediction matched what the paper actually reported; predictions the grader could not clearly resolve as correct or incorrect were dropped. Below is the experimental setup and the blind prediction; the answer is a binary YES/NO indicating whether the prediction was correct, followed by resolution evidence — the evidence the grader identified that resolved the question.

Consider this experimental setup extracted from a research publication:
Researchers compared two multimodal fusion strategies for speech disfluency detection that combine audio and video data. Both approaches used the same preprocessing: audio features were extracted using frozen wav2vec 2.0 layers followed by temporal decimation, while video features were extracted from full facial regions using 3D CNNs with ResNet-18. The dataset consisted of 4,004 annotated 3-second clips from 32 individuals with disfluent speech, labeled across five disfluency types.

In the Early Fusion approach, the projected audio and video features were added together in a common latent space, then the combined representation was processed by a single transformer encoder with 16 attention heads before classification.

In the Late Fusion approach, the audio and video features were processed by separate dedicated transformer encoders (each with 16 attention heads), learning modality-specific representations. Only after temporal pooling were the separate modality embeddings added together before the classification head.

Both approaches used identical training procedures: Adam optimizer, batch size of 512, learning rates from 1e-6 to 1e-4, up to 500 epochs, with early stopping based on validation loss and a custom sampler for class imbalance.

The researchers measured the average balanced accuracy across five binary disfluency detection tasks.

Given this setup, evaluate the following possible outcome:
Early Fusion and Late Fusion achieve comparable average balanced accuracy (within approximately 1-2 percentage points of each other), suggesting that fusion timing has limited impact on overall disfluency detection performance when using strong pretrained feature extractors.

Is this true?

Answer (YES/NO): YES